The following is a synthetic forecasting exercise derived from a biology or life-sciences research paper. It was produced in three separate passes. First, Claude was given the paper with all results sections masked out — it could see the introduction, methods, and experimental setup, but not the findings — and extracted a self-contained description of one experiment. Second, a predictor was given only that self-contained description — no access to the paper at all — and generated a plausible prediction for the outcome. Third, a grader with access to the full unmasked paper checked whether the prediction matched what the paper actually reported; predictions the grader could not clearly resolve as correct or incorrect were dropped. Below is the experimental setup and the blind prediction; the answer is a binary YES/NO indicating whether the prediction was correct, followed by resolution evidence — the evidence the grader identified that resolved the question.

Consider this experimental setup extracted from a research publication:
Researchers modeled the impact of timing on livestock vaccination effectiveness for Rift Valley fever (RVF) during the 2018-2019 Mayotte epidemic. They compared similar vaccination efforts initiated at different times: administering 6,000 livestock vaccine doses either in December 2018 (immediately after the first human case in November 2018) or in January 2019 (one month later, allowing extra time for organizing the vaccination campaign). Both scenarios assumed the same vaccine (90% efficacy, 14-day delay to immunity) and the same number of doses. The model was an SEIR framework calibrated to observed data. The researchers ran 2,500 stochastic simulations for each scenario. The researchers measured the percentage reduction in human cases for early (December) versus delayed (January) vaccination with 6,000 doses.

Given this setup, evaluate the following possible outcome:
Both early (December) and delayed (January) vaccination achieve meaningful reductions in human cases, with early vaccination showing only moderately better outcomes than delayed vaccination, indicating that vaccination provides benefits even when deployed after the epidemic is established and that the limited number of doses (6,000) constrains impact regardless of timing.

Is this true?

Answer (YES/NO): NO